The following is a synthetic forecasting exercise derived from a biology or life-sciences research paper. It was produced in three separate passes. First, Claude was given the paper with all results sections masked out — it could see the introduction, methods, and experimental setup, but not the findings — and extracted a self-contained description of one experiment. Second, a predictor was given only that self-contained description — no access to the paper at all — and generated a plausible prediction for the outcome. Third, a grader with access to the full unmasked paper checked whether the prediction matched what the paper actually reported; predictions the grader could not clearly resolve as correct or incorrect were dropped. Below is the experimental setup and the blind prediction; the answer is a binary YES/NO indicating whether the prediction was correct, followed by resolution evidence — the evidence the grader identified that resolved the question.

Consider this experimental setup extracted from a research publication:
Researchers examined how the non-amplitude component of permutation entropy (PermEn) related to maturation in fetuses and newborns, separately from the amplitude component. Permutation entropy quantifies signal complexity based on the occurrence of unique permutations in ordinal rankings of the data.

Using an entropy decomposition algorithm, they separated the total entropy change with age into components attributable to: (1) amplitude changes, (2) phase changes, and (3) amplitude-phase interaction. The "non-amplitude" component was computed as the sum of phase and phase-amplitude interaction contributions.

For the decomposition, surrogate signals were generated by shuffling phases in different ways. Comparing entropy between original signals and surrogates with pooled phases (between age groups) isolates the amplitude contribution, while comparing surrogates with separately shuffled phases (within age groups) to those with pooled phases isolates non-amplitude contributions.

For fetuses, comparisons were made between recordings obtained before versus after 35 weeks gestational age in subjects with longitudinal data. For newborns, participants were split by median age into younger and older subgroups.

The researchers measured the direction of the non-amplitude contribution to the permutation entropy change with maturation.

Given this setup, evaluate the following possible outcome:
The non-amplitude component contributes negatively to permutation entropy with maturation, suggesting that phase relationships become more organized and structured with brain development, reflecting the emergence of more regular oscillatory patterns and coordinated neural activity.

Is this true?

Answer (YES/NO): NO